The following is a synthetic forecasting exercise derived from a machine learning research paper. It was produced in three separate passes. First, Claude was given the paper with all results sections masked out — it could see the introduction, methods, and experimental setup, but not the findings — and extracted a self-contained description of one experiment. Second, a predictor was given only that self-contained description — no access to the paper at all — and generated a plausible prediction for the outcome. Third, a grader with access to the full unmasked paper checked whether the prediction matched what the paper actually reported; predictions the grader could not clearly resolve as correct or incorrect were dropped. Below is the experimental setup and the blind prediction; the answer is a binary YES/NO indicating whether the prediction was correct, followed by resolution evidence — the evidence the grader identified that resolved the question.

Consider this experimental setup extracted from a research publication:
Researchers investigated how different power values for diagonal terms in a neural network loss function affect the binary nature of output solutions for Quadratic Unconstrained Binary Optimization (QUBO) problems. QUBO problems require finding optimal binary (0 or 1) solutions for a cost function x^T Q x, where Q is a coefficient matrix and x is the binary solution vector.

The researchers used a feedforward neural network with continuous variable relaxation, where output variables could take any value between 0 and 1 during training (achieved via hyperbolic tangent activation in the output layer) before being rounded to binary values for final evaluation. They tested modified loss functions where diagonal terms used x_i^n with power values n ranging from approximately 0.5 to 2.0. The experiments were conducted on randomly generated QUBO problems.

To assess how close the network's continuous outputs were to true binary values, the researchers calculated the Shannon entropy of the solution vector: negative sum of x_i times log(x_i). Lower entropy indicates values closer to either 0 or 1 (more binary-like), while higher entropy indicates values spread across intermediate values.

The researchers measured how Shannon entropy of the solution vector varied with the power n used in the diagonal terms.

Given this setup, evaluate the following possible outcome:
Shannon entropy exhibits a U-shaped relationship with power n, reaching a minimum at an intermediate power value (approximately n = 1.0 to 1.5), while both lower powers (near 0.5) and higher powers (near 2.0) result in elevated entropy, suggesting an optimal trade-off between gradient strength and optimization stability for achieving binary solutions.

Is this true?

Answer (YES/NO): NO